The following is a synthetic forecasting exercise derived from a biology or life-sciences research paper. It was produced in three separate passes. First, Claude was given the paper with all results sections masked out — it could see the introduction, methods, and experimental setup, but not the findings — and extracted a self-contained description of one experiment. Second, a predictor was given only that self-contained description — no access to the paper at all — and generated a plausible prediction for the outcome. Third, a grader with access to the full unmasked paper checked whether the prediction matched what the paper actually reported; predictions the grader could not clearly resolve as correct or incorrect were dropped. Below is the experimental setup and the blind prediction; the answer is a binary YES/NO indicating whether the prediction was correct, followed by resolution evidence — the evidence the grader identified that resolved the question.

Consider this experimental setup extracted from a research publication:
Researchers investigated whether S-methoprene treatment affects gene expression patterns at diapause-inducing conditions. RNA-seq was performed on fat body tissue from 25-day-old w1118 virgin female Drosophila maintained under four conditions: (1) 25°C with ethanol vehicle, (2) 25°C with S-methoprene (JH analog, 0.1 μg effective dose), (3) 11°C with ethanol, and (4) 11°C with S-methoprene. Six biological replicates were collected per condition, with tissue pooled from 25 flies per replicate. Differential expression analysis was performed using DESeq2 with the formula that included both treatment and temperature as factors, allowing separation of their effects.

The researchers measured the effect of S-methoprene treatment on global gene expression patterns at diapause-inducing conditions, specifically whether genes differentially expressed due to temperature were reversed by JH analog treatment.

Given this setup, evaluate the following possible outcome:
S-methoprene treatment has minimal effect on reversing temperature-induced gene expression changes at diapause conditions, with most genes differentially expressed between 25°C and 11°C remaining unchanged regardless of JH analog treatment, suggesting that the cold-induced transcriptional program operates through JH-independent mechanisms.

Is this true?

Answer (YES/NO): YES